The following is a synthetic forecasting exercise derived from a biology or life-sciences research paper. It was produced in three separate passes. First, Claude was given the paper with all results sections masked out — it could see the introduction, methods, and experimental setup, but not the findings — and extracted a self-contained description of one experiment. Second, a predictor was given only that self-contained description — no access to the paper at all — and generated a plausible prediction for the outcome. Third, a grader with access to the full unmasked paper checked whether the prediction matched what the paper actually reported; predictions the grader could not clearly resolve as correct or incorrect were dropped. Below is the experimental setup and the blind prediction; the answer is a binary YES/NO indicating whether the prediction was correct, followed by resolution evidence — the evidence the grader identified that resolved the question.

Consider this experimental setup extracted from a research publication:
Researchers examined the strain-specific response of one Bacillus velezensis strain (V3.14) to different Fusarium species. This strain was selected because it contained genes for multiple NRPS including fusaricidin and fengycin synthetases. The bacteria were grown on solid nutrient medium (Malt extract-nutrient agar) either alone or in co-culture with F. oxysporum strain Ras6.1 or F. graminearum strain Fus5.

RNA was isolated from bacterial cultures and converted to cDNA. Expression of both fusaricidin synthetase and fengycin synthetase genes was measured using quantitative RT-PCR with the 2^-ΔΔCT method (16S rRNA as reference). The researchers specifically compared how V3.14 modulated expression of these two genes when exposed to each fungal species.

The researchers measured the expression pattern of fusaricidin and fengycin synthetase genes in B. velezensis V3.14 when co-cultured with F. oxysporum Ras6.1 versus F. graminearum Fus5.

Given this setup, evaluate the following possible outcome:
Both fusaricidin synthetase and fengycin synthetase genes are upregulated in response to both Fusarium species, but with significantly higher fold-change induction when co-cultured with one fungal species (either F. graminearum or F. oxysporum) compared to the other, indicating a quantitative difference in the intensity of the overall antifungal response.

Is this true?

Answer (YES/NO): NO